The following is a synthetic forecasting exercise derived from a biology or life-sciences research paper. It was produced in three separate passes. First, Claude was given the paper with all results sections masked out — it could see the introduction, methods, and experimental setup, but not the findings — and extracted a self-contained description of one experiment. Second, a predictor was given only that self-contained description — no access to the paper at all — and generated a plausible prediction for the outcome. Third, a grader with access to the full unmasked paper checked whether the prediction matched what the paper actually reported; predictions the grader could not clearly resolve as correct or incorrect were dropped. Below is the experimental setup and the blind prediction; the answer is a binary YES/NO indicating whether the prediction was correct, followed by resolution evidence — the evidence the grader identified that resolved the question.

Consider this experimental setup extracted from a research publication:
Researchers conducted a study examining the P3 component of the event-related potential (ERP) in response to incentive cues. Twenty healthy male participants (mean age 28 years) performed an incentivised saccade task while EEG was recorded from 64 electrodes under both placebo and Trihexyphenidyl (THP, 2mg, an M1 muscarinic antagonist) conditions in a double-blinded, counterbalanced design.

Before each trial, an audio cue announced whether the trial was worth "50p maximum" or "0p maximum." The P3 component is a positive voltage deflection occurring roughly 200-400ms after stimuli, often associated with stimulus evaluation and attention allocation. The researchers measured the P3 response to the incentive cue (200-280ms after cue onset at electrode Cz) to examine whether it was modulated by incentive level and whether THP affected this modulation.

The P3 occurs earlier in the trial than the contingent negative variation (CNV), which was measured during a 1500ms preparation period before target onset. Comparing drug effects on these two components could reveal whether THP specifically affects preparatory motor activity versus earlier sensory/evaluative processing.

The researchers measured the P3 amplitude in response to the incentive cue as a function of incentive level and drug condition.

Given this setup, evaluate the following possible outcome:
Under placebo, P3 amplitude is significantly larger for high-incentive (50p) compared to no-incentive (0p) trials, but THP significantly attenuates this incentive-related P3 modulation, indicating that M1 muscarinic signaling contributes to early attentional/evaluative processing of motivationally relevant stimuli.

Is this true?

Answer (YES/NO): NO